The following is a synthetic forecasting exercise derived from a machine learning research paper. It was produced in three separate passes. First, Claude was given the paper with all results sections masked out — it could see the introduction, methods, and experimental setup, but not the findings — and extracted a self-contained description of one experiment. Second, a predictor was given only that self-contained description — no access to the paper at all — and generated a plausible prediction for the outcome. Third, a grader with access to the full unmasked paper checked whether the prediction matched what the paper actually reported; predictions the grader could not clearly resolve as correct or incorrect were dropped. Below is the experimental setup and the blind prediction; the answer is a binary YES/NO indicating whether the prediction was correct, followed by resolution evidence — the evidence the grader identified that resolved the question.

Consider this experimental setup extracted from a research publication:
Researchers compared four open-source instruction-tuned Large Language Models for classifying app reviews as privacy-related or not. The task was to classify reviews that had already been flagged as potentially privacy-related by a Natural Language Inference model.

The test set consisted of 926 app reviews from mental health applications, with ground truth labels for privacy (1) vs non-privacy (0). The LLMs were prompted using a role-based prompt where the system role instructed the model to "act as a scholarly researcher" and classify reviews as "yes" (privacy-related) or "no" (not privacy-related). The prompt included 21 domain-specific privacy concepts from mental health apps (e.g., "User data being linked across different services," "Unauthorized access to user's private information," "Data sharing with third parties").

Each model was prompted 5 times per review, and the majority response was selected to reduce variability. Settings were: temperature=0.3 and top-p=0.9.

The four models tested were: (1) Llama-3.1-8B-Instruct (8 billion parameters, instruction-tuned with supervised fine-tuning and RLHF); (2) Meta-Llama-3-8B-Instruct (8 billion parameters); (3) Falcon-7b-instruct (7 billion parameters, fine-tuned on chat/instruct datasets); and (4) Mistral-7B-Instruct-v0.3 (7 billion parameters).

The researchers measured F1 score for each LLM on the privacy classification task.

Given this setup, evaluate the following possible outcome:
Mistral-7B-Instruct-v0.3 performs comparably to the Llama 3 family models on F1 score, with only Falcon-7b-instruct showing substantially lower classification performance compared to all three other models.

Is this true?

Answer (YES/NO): NO